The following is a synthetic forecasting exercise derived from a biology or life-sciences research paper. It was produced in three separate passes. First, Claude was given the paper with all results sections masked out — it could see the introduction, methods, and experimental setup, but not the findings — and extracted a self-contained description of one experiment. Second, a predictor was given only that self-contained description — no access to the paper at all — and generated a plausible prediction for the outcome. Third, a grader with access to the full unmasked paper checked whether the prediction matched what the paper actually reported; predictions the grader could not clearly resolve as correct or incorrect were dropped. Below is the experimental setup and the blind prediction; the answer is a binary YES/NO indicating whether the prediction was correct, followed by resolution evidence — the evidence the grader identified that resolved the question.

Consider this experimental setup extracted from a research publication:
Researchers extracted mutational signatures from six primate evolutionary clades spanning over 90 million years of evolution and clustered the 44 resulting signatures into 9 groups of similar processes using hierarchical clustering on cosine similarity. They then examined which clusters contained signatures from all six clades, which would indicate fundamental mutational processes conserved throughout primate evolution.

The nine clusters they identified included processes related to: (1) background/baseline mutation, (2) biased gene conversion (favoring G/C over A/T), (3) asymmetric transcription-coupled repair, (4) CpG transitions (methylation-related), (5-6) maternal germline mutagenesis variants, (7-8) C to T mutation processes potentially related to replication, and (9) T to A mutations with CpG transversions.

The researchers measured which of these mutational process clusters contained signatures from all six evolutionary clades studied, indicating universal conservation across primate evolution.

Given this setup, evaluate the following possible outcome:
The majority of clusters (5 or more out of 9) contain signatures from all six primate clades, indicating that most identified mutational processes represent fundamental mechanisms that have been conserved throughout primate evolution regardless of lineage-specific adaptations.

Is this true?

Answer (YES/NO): YES